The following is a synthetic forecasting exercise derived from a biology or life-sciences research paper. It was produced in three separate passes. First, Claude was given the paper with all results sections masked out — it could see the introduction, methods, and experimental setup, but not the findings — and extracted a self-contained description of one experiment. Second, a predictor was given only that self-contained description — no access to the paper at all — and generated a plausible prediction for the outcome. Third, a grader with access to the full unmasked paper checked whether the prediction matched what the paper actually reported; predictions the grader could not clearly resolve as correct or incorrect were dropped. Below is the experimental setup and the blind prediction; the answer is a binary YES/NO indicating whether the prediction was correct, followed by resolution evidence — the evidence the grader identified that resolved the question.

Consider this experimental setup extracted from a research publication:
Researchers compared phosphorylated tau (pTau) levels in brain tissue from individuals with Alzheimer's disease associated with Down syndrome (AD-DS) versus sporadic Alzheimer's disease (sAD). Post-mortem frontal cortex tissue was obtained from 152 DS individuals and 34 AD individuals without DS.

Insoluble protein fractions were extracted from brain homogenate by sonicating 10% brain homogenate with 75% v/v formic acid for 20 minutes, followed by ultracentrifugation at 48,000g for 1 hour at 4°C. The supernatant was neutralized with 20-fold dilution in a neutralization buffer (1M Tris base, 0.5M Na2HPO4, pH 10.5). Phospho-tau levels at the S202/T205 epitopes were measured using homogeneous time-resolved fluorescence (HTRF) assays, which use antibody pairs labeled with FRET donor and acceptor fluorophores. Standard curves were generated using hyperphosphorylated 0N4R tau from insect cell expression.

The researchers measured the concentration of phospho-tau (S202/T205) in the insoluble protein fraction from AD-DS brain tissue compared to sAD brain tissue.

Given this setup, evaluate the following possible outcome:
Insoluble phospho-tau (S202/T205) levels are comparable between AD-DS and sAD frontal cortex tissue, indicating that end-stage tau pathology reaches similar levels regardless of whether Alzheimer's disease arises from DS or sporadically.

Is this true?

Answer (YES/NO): NO